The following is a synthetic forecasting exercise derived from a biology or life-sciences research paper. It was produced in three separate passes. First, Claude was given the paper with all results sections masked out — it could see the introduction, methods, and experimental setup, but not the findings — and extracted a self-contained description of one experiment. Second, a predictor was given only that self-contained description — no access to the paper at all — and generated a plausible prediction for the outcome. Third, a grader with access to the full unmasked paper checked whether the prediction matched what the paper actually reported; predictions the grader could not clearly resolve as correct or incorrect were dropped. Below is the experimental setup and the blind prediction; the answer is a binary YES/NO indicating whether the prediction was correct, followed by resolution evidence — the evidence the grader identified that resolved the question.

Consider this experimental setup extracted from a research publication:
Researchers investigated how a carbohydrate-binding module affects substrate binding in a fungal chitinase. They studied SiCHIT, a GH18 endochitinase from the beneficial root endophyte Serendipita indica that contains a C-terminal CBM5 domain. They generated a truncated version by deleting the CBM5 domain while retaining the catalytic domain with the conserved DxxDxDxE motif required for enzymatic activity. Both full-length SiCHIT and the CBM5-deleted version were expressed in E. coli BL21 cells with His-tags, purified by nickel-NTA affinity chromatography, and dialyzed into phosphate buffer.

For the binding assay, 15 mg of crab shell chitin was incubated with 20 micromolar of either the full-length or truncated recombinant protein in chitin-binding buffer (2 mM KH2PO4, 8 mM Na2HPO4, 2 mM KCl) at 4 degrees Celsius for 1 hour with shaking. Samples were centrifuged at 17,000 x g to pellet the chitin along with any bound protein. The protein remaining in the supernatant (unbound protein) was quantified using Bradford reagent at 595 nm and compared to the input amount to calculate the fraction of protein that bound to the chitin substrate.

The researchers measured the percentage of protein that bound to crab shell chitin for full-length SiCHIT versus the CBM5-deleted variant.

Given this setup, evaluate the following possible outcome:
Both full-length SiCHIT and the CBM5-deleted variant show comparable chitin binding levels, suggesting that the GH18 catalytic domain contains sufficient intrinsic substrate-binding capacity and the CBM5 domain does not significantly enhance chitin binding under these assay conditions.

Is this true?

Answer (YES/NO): NO